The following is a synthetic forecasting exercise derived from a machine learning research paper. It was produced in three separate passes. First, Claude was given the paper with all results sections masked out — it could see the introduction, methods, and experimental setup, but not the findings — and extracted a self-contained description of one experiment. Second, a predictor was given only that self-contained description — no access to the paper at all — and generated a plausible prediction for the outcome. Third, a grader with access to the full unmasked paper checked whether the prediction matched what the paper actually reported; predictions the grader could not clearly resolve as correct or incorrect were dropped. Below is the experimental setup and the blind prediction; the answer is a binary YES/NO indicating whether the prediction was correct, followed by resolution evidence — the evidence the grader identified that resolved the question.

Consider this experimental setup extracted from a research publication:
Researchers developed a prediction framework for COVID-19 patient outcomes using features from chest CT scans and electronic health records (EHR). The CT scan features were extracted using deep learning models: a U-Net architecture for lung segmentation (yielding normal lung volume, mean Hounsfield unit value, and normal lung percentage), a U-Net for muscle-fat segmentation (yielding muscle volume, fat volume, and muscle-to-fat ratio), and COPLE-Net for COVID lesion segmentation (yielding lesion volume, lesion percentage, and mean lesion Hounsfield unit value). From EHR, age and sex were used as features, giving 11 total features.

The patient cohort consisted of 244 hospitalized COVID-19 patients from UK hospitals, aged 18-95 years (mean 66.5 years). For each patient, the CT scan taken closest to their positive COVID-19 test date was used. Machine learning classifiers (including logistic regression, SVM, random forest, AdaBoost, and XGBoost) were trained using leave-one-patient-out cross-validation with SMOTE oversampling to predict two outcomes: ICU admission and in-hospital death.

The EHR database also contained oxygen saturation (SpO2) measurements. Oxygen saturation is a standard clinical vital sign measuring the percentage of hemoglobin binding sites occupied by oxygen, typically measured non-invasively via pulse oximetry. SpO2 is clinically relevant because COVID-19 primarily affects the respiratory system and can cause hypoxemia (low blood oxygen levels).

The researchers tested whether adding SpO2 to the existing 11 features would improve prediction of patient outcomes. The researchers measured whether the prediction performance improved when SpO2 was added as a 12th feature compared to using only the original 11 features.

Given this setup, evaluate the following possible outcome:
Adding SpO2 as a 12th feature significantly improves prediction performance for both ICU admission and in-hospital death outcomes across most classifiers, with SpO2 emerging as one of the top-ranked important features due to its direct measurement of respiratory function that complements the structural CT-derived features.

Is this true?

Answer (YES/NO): NO